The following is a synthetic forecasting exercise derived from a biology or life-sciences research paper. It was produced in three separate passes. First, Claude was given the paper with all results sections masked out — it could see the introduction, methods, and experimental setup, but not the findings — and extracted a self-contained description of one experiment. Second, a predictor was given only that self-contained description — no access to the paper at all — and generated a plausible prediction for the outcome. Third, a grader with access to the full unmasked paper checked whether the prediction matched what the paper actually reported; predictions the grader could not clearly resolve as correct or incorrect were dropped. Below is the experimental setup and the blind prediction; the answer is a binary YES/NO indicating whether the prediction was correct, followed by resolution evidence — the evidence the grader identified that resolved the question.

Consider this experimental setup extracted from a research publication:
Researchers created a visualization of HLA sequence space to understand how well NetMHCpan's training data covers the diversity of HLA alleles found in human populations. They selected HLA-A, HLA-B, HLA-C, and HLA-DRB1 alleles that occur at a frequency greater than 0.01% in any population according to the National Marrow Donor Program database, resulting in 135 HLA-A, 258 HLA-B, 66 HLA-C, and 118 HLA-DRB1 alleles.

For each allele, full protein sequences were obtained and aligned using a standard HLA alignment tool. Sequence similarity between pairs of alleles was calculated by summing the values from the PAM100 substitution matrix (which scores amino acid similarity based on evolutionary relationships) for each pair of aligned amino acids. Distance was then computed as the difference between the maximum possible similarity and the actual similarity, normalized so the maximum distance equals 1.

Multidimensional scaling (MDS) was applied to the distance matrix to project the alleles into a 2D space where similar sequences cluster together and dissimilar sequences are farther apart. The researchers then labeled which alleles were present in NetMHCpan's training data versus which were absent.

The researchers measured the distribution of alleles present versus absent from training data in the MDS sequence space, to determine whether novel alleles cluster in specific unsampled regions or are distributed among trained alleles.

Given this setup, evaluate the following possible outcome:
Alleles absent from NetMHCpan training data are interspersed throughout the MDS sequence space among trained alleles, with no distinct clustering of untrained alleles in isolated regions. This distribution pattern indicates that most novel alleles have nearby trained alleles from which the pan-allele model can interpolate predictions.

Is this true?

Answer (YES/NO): YES